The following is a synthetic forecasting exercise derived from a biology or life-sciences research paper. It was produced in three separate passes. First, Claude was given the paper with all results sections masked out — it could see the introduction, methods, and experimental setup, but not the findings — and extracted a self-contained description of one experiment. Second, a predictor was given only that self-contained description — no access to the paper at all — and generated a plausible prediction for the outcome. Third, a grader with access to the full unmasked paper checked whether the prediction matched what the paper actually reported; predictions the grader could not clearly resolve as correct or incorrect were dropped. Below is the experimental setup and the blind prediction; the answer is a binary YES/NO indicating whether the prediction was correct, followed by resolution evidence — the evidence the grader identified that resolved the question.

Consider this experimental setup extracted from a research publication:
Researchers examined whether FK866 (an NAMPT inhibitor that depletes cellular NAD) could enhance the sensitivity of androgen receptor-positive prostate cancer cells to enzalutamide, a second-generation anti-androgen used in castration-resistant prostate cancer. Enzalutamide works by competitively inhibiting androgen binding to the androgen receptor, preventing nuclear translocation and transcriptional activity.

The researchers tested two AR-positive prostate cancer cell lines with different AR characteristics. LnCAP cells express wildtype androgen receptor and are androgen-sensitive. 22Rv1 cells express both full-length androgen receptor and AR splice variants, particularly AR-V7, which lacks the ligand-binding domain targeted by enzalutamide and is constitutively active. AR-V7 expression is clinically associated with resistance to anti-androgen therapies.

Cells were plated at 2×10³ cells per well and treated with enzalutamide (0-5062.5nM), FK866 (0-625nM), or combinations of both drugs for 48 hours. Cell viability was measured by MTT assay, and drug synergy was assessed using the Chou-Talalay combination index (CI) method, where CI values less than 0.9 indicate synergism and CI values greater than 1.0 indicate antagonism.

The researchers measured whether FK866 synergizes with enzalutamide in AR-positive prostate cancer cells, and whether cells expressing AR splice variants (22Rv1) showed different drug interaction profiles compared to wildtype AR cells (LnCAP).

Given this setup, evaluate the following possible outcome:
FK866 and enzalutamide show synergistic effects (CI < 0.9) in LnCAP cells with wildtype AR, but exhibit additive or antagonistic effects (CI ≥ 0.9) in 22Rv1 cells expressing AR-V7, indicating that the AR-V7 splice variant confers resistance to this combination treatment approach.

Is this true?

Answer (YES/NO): NO